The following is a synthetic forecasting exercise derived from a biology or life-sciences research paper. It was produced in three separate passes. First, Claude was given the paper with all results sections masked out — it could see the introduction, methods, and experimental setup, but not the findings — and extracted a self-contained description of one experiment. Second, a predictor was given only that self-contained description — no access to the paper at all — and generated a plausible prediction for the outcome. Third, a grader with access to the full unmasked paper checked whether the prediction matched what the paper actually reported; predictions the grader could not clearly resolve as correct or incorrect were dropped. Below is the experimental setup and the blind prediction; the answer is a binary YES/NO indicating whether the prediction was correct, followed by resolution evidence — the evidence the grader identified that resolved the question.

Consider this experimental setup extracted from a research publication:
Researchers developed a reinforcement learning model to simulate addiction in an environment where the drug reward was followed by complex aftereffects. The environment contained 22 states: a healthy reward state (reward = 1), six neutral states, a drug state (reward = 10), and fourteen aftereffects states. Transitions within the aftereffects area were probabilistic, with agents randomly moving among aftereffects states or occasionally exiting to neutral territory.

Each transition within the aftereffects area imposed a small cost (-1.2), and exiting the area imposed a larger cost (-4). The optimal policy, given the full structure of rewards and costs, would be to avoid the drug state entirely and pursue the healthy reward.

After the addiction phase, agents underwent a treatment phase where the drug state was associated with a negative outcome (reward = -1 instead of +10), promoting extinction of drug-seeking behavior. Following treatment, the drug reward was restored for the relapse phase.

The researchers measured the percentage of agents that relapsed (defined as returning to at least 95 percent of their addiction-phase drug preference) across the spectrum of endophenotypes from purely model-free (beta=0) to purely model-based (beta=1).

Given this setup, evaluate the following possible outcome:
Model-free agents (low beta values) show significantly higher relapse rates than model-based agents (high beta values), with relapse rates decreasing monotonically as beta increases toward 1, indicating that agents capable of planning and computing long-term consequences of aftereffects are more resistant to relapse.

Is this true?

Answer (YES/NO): NO